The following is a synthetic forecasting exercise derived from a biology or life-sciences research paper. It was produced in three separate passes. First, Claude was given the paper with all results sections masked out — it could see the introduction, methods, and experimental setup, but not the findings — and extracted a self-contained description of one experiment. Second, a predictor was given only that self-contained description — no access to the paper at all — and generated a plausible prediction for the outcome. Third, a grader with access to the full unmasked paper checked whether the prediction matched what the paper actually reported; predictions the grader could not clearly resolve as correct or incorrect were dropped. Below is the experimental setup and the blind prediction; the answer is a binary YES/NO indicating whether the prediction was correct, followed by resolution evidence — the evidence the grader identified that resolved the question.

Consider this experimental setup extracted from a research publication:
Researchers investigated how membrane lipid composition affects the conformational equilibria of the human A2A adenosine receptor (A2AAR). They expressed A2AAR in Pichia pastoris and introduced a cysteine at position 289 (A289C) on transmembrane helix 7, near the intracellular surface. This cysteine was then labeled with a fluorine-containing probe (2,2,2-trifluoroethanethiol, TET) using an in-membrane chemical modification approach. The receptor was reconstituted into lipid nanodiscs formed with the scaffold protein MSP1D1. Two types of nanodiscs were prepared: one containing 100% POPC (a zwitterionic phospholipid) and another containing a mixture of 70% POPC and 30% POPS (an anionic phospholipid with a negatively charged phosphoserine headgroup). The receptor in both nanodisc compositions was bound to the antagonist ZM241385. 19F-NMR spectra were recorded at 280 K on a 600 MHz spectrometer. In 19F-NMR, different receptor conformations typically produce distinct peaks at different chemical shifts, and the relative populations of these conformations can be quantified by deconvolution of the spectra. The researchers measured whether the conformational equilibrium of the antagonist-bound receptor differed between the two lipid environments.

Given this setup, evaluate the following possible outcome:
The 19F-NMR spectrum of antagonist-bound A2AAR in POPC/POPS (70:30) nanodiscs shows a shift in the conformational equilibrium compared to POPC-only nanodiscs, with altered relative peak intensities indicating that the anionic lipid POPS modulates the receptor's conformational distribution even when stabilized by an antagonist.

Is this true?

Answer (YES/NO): NO